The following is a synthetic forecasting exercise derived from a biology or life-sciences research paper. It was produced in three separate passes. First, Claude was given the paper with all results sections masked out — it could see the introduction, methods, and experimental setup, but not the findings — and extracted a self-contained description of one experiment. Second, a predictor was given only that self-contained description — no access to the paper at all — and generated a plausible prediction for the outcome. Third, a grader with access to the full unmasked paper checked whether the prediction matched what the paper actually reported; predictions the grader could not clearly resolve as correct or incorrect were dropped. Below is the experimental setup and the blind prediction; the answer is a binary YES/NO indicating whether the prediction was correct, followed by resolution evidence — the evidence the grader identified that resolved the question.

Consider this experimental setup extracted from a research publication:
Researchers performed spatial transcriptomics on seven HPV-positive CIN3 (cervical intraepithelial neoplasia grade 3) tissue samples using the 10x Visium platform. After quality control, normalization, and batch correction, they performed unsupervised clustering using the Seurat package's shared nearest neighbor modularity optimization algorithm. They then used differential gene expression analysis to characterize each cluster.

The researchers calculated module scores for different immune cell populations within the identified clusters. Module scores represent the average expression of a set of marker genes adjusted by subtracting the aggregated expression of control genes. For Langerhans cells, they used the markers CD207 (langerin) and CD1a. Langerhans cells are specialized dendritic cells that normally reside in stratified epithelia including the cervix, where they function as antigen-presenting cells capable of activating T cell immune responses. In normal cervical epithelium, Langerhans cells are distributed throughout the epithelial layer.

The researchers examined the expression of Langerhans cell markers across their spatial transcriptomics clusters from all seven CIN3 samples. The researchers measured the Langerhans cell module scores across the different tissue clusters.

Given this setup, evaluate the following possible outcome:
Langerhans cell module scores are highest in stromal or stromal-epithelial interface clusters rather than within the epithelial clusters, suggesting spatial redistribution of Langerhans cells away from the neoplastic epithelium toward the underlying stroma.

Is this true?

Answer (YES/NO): NO